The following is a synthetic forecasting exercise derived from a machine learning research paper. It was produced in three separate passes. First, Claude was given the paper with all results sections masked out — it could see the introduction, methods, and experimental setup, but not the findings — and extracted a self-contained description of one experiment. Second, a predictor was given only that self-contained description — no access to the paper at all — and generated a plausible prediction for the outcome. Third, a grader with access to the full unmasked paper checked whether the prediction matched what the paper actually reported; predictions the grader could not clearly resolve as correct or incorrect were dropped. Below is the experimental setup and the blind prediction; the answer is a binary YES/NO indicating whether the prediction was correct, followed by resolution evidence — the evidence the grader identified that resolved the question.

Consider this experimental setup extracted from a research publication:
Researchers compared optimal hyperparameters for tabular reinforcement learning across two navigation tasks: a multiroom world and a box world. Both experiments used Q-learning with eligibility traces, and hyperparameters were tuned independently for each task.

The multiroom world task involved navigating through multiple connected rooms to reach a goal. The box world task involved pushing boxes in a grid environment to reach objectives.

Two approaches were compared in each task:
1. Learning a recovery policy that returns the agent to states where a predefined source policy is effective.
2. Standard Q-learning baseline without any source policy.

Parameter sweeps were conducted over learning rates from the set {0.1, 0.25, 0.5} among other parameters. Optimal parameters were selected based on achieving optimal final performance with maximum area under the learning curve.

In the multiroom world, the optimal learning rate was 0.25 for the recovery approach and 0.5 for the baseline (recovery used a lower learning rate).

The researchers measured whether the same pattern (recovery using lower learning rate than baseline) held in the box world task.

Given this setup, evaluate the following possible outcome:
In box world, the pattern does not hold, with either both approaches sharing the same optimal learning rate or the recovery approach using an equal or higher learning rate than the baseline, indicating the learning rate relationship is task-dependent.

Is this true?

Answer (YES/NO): YES